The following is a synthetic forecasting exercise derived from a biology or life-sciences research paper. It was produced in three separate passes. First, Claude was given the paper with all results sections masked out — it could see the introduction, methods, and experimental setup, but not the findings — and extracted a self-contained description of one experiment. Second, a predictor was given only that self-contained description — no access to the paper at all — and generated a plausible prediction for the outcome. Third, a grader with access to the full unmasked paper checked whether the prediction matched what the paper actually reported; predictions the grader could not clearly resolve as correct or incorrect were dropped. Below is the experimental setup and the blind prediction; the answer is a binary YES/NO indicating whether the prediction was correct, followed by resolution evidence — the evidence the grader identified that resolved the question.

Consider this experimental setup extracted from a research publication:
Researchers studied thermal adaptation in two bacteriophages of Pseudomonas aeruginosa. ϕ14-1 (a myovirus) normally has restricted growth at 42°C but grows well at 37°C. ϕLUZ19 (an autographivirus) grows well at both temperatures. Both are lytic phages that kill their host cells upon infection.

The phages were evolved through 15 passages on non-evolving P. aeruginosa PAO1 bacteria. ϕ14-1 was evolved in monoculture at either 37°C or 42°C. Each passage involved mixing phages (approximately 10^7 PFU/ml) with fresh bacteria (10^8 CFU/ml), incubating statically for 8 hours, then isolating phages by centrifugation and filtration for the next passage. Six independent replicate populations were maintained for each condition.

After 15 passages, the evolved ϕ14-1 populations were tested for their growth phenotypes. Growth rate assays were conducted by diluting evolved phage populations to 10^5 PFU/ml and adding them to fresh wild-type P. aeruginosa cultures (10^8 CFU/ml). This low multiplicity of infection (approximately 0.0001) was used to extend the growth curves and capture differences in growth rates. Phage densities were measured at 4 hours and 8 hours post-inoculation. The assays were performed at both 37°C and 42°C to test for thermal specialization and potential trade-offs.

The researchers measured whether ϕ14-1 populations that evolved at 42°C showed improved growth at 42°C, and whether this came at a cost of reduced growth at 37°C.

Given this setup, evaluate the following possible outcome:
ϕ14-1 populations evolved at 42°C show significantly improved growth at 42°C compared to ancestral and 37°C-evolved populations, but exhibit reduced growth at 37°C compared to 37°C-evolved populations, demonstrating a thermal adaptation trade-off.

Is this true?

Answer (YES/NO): NO